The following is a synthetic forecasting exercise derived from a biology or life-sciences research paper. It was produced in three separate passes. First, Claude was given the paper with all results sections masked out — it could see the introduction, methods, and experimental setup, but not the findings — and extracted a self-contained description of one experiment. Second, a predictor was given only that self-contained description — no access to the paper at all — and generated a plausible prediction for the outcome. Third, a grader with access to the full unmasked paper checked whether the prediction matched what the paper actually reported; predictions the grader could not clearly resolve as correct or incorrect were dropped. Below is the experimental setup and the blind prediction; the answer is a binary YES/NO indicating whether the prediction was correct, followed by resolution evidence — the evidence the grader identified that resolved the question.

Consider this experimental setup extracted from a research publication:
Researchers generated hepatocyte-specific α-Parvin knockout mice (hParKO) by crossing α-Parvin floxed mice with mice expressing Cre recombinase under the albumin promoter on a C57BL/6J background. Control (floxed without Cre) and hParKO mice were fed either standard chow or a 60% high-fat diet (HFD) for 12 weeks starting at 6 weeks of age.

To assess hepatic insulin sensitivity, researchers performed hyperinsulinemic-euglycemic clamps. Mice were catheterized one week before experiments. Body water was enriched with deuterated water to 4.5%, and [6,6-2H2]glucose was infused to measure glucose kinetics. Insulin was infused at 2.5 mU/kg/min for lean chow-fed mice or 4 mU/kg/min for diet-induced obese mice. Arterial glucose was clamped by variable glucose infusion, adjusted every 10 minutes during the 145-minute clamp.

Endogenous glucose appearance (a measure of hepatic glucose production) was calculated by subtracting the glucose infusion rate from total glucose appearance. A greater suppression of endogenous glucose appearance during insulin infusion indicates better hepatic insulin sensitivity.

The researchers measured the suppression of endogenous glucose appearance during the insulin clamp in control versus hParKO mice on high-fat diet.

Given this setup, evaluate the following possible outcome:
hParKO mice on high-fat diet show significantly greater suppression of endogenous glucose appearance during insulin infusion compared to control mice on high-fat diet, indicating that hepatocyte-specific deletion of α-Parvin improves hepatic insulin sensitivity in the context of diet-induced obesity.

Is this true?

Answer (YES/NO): NO